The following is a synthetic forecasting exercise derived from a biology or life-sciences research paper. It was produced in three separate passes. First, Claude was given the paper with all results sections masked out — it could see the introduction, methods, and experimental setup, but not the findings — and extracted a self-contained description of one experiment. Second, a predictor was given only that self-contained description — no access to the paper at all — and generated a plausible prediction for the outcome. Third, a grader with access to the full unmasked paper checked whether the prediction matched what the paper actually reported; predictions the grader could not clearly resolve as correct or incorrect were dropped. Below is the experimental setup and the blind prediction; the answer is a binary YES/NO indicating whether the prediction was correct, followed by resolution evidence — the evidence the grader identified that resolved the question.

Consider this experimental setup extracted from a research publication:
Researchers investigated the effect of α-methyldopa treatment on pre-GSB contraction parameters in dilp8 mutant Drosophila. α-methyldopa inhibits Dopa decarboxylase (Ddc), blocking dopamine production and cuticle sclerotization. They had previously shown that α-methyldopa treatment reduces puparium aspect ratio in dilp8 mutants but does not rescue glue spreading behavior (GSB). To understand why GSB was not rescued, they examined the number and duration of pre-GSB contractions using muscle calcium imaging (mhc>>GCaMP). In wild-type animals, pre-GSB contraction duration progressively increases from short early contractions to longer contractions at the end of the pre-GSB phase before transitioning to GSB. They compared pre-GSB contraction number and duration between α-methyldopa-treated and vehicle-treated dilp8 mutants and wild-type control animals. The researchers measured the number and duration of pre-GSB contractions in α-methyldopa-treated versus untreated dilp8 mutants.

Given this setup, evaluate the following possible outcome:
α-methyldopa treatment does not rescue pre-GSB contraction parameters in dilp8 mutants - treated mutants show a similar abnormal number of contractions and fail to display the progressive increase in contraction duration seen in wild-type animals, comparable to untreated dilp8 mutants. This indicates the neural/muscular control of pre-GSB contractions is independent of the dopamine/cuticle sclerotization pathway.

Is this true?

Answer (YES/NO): NO